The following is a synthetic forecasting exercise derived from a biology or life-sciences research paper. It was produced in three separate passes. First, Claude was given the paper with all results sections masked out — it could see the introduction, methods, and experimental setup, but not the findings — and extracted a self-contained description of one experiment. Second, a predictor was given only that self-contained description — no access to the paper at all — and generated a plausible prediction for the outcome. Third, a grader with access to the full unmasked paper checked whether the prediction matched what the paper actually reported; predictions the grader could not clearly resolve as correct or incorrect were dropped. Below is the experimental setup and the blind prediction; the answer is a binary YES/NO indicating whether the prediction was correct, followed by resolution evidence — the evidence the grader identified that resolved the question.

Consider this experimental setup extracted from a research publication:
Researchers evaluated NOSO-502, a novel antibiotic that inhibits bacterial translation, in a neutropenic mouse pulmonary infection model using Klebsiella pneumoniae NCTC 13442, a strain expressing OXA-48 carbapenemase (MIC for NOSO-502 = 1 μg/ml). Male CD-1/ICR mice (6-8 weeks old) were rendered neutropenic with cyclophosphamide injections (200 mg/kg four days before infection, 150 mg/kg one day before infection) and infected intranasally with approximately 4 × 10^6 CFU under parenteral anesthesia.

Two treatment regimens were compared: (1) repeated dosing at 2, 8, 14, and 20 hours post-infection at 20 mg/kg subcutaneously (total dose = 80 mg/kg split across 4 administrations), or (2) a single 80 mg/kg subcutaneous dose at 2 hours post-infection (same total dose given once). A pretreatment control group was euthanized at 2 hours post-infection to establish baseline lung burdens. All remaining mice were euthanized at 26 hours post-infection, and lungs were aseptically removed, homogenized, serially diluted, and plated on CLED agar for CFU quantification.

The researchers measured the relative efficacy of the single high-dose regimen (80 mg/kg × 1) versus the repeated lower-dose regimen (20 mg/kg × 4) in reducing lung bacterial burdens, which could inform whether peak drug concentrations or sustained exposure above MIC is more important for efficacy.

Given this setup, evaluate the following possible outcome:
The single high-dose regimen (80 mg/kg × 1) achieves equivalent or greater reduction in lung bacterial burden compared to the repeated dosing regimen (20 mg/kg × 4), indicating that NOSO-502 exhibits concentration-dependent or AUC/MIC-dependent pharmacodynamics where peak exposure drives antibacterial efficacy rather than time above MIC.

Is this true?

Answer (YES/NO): YES